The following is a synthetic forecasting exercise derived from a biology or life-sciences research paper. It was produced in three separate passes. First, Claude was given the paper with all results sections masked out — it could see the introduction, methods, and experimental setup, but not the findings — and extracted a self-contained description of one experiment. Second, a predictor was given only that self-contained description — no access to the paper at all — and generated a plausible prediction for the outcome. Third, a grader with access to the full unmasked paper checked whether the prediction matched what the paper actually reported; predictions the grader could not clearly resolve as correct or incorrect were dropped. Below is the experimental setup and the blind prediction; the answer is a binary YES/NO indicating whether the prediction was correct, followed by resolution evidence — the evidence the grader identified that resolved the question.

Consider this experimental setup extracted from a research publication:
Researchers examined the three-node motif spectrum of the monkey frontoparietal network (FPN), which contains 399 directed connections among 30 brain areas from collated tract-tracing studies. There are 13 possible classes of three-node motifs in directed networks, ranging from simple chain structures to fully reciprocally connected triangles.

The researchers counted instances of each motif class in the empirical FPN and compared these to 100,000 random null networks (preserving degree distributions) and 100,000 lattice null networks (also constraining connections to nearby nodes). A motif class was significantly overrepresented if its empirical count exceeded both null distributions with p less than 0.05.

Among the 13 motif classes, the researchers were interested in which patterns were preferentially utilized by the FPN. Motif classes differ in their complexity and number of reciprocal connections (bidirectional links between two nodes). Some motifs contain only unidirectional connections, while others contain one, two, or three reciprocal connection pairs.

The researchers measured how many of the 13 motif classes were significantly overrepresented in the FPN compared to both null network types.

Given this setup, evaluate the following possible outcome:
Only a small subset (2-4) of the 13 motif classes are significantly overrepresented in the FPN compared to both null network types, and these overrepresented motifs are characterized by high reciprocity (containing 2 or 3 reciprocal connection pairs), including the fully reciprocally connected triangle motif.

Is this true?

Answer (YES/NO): NO